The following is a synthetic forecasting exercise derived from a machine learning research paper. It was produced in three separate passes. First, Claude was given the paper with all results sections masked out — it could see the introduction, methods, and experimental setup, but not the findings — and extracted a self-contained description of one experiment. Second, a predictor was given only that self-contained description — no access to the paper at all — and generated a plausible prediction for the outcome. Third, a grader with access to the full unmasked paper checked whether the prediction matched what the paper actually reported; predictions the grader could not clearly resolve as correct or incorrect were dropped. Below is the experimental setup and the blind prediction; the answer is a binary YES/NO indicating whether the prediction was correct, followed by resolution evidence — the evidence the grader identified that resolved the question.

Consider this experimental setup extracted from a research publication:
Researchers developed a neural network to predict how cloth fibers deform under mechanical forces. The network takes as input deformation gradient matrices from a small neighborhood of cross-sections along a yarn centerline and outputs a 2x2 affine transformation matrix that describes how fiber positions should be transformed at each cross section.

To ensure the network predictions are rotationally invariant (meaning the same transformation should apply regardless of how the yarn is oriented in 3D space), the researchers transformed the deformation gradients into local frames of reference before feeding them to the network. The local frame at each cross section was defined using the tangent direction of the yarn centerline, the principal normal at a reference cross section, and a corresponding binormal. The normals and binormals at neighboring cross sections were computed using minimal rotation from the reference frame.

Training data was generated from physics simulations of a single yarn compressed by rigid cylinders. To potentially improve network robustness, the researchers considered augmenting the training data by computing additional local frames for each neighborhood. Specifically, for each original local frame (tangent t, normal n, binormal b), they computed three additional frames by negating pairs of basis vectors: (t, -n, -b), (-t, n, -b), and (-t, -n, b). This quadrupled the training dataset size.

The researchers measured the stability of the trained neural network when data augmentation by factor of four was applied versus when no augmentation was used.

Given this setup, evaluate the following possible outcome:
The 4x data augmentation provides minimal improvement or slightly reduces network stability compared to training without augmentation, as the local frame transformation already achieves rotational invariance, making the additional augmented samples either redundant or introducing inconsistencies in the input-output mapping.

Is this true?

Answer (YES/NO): NO